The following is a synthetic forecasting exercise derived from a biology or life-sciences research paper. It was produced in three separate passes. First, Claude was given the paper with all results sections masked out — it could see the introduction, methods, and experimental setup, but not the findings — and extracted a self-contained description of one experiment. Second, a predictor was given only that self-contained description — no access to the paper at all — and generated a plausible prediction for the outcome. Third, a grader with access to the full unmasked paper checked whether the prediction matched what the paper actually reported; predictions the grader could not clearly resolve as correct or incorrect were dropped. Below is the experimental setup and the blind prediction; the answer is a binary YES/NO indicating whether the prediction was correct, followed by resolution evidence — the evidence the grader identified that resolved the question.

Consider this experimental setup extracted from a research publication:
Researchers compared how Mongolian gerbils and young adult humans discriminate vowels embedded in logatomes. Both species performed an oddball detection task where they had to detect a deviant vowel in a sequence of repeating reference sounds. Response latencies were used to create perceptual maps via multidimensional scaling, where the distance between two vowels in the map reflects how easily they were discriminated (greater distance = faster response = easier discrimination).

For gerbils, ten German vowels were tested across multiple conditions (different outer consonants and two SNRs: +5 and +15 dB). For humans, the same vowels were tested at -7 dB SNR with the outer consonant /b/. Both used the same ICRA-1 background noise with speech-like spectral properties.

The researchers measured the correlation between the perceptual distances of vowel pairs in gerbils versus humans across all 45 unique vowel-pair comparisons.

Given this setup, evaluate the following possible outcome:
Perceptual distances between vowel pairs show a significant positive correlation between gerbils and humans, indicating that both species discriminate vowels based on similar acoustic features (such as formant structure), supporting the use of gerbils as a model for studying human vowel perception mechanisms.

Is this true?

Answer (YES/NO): YES